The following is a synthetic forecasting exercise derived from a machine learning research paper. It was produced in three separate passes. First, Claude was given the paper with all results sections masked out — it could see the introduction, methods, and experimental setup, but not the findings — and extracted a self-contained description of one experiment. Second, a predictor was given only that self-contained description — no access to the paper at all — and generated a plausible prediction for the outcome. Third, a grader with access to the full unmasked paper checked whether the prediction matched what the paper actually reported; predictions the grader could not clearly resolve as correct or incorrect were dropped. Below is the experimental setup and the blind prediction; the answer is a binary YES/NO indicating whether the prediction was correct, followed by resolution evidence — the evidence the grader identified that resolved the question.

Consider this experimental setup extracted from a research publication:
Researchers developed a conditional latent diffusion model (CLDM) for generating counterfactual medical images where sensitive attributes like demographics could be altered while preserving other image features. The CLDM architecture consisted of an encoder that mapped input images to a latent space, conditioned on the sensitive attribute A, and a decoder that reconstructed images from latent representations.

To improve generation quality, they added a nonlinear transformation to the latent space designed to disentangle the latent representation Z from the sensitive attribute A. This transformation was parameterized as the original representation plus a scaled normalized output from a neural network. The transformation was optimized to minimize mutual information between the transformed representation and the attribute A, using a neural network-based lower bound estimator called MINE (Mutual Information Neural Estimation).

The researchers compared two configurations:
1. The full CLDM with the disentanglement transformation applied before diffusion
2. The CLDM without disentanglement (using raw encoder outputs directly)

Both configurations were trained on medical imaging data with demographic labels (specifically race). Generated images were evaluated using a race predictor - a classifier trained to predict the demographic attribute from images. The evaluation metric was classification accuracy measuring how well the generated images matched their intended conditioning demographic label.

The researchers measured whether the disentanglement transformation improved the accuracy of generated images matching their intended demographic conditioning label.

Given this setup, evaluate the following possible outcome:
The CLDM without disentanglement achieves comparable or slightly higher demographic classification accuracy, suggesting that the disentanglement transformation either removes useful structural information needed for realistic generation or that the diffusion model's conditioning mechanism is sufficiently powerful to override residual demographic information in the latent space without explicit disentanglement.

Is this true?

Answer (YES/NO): NO